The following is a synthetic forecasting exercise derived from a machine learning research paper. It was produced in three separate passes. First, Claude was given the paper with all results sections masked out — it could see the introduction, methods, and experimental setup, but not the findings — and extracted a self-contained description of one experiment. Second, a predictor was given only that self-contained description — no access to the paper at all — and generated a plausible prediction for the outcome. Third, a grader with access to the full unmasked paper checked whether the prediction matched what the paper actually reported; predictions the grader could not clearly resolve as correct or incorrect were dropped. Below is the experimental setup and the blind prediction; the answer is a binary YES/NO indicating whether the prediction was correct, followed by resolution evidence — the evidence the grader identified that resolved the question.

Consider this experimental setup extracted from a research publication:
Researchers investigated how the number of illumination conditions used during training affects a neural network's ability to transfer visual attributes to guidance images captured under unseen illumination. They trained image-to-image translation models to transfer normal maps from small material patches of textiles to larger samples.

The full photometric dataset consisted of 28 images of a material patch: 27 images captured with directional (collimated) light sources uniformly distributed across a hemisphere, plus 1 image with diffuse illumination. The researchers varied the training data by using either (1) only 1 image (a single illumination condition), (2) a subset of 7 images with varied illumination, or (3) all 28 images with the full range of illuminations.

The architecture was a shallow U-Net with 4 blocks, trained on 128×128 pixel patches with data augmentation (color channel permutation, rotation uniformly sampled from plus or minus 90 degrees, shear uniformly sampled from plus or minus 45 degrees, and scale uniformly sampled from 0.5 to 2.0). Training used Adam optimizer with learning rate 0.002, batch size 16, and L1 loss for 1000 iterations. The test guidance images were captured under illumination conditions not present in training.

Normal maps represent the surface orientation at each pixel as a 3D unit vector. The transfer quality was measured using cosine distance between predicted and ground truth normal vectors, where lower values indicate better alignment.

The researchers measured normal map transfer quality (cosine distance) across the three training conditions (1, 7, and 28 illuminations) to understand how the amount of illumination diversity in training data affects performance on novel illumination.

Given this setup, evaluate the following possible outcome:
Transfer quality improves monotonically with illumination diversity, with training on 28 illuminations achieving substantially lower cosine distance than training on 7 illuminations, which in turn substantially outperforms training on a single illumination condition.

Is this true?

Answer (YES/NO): NO